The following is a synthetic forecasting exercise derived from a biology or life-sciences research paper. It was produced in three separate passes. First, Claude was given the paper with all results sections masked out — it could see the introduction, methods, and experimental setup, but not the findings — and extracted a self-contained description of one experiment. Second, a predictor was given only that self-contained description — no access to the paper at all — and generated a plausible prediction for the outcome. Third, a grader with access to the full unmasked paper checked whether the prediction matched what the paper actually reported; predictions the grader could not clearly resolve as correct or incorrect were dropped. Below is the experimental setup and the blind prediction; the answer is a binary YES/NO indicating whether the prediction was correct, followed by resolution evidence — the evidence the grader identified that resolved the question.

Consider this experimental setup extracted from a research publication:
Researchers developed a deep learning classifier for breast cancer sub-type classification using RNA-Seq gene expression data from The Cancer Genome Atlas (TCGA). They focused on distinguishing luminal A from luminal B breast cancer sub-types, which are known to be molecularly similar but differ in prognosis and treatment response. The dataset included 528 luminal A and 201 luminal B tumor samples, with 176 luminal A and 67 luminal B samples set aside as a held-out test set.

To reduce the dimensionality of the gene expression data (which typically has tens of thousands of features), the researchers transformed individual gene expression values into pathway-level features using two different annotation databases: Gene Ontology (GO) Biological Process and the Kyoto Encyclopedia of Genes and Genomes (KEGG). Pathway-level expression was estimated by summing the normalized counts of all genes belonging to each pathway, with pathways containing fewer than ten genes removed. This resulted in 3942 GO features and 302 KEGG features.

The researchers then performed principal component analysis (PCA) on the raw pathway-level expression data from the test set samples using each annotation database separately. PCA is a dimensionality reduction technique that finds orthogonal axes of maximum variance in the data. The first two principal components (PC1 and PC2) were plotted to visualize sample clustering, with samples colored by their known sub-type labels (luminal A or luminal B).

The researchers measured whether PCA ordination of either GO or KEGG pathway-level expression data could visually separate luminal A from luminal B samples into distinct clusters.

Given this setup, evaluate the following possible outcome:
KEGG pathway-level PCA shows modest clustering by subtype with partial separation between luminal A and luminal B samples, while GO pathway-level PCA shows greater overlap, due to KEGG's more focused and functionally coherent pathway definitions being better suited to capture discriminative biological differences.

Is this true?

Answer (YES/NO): NO